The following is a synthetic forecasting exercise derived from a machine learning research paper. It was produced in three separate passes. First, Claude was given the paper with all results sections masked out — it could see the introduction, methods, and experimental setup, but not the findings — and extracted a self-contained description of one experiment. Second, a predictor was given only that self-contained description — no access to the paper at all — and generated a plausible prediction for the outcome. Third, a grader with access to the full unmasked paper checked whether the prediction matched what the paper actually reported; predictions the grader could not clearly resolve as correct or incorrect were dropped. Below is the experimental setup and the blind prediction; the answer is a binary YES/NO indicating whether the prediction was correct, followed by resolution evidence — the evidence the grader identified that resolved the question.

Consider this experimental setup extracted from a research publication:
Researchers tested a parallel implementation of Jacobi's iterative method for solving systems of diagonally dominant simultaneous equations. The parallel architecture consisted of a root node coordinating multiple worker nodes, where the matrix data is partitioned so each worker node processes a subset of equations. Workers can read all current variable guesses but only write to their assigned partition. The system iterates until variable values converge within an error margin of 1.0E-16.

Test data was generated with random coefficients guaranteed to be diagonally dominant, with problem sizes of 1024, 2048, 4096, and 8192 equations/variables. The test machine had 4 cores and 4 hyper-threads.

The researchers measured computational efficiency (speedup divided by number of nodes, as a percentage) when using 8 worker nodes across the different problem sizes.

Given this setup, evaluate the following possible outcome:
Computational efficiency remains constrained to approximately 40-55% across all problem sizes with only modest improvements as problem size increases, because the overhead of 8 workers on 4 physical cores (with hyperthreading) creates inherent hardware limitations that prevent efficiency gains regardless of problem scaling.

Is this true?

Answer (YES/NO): NO